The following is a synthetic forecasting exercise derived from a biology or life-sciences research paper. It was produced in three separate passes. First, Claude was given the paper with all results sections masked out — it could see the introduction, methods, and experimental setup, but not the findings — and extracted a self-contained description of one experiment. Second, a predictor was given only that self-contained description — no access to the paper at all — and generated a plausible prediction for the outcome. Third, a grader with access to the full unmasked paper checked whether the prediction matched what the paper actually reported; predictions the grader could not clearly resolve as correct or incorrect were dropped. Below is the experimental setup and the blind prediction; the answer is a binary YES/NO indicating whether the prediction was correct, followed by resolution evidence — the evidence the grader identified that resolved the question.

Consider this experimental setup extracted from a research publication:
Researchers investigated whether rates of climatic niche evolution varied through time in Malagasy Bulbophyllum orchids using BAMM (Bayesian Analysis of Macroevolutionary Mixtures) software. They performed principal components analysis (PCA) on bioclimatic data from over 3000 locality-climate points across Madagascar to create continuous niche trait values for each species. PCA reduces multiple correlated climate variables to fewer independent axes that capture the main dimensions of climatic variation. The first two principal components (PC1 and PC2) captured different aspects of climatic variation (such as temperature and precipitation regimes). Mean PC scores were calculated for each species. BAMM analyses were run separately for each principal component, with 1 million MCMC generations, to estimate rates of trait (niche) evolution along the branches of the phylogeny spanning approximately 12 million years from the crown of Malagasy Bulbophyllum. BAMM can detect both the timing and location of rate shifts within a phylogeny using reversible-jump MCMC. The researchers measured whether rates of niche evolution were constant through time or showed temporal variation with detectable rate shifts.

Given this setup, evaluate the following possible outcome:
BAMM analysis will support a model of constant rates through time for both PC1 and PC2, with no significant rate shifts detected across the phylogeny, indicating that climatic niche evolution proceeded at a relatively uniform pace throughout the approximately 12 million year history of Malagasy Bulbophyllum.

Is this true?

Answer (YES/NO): NO